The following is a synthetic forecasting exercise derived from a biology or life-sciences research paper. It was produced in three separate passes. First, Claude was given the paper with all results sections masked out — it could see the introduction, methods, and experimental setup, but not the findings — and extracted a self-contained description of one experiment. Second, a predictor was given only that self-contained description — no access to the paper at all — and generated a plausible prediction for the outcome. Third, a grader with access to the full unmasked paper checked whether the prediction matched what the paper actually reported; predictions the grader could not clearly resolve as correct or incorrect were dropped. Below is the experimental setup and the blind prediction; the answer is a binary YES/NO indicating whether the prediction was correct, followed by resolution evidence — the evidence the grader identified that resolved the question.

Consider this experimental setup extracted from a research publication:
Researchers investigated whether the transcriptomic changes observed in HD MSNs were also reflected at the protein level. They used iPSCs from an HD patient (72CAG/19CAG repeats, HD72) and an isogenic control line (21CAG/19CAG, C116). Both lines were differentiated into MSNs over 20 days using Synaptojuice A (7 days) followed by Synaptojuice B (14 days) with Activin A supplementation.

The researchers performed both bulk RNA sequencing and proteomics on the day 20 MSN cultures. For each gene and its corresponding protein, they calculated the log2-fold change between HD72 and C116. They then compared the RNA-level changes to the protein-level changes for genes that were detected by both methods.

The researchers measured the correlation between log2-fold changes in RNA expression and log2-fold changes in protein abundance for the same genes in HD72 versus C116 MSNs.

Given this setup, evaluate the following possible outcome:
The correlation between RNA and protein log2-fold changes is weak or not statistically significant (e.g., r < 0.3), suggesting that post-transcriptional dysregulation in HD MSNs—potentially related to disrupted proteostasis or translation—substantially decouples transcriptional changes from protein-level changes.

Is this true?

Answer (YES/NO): NO